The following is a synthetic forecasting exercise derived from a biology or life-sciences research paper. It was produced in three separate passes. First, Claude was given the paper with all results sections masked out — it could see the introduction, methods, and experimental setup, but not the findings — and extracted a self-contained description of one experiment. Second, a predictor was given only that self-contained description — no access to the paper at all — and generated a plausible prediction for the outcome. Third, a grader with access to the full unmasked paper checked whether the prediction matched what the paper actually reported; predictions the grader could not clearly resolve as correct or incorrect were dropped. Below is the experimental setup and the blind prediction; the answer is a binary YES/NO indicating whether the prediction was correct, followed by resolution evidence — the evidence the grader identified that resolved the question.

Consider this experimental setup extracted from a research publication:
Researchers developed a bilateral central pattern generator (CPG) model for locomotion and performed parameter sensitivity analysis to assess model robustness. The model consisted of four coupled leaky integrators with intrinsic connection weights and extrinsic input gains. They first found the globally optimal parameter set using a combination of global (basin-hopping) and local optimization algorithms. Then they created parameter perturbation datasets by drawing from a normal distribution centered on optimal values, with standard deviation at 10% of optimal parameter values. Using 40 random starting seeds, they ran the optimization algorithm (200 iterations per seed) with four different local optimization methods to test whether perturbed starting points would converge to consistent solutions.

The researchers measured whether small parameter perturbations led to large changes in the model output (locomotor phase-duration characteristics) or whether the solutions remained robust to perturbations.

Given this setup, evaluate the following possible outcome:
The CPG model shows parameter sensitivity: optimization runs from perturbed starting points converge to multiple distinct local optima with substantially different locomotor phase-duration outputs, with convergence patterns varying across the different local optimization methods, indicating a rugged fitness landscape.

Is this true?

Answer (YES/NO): NO